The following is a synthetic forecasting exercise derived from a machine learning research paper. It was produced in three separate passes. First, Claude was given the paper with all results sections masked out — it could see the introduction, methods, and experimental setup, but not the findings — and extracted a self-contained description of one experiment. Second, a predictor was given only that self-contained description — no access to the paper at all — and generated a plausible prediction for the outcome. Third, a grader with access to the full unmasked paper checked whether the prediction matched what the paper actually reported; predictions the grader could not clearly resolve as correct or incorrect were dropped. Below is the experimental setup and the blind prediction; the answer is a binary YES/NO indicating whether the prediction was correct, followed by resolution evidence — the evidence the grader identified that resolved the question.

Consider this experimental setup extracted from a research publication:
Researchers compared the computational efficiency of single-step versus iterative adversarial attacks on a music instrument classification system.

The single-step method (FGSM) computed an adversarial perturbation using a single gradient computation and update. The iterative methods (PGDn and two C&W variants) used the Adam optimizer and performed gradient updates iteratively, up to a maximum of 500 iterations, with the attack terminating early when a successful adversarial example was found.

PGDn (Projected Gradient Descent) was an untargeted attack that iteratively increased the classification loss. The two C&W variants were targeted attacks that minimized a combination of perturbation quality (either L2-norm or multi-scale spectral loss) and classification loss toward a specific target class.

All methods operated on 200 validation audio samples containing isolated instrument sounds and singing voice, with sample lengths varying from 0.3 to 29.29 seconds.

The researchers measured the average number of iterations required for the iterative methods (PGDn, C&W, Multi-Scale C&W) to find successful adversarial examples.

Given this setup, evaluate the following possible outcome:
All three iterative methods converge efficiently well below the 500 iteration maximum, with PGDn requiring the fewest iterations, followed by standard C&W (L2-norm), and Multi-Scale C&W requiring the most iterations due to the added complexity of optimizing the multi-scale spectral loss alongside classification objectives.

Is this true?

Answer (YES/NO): NO